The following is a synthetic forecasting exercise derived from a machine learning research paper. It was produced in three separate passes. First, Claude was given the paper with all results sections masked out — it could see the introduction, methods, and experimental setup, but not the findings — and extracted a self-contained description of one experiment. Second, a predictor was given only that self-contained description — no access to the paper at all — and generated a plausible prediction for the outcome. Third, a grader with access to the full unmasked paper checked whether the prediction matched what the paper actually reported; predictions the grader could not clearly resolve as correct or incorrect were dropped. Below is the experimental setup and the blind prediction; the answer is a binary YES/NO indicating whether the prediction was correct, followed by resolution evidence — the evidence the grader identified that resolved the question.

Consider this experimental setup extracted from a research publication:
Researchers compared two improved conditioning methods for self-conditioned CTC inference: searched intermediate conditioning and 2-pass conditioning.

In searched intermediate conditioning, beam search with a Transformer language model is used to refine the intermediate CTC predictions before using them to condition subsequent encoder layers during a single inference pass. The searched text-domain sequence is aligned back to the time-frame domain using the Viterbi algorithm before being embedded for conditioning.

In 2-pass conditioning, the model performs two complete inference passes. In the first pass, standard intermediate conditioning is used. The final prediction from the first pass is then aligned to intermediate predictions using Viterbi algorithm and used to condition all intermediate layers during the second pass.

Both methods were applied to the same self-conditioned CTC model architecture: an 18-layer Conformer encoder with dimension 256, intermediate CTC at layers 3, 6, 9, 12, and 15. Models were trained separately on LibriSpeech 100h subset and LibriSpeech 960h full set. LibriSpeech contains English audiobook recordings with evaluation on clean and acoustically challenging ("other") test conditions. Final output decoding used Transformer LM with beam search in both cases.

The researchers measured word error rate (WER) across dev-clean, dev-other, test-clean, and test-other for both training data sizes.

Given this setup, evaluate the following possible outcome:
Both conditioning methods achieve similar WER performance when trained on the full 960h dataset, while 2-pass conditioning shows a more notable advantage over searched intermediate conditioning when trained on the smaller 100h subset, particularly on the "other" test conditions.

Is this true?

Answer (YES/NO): NO